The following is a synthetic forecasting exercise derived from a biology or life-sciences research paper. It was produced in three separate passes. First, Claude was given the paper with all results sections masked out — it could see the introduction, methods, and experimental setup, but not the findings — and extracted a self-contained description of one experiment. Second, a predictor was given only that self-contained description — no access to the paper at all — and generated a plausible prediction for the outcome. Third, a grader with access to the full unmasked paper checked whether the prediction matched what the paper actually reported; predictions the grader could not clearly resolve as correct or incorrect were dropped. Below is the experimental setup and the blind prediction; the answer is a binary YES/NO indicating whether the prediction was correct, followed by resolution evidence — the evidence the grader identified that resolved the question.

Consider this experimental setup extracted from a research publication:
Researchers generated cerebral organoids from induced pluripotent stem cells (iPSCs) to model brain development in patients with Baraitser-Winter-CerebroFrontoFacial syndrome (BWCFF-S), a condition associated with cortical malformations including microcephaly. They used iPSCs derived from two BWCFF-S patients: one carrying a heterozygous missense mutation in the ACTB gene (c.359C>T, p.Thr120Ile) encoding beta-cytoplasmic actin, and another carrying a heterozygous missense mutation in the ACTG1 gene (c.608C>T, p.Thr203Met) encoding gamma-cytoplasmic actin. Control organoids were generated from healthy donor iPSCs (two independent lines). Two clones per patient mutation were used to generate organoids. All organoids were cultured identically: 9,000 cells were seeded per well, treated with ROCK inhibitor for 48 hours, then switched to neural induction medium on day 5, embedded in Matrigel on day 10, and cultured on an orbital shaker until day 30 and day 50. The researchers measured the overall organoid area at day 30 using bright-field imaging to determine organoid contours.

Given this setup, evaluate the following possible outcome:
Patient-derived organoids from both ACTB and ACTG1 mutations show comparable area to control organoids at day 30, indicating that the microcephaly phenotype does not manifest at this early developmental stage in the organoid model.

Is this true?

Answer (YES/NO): NO